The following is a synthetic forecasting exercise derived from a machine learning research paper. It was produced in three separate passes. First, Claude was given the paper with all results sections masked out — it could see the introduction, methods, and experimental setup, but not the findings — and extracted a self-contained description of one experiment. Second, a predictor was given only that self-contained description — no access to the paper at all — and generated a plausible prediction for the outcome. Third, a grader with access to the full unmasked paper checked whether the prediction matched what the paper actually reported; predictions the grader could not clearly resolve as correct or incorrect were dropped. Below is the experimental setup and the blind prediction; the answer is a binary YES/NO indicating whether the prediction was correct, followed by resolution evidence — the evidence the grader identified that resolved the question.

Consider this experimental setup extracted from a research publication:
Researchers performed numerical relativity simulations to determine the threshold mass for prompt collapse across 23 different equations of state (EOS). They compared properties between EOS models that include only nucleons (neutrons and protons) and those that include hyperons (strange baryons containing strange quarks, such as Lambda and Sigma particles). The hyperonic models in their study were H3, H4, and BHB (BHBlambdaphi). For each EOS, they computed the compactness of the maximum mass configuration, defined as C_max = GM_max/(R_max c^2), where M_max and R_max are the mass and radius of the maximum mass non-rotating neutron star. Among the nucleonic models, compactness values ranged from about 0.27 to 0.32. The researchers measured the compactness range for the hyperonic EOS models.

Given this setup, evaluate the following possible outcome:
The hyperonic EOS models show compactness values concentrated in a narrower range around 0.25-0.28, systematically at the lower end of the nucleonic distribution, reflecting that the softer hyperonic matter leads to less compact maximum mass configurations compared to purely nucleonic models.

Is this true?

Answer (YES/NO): NO